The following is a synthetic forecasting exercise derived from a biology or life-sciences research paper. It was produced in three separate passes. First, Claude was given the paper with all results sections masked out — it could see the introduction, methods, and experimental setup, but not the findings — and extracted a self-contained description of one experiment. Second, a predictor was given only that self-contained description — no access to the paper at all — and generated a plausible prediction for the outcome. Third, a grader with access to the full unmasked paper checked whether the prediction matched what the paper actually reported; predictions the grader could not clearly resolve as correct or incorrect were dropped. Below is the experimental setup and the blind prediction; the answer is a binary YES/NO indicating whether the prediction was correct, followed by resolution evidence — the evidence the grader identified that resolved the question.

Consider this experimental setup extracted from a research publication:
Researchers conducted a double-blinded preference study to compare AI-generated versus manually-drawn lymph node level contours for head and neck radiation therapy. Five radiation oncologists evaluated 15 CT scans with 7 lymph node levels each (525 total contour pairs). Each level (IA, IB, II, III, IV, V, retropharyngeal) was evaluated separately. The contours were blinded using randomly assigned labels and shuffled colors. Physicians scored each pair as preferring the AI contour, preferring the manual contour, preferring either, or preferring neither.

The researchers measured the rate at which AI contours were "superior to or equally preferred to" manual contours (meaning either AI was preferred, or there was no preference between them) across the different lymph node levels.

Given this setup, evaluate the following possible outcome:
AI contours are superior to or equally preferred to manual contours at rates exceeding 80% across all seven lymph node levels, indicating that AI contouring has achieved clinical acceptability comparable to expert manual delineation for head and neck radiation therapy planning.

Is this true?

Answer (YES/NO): NO